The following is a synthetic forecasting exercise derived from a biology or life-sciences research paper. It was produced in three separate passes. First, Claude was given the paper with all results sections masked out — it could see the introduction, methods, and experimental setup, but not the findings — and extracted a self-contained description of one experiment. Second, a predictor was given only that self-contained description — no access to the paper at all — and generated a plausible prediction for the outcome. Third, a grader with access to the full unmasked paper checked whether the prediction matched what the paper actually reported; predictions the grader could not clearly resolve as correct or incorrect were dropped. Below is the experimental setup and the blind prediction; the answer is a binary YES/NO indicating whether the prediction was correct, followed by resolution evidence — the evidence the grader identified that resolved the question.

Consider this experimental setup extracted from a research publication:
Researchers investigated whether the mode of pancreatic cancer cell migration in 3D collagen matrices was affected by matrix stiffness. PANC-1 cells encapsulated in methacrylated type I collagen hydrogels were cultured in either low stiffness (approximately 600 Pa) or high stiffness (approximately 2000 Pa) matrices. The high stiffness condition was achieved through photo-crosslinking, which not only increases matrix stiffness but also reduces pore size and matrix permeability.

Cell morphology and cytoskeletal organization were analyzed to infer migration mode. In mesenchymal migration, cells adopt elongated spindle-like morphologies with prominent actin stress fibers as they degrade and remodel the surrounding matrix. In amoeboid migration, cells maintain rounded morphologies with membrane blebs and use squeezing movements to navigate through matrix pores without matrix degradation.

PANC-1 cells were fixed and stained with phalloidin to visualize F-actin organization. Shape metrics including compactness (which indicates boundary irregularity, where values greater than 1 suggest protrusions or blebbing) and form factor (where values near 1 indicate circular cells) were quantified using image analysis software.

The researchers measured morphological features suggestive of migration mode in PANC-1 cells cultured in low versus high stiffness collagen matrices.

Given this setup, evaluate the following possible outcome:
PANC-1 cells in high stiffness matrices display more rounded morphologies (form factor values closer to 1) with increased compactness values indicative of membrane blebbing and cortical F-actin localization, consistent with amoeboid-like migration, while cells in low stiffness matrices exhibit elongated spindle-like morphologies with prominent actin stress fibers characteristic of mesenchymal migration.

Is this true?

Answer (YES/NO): YES